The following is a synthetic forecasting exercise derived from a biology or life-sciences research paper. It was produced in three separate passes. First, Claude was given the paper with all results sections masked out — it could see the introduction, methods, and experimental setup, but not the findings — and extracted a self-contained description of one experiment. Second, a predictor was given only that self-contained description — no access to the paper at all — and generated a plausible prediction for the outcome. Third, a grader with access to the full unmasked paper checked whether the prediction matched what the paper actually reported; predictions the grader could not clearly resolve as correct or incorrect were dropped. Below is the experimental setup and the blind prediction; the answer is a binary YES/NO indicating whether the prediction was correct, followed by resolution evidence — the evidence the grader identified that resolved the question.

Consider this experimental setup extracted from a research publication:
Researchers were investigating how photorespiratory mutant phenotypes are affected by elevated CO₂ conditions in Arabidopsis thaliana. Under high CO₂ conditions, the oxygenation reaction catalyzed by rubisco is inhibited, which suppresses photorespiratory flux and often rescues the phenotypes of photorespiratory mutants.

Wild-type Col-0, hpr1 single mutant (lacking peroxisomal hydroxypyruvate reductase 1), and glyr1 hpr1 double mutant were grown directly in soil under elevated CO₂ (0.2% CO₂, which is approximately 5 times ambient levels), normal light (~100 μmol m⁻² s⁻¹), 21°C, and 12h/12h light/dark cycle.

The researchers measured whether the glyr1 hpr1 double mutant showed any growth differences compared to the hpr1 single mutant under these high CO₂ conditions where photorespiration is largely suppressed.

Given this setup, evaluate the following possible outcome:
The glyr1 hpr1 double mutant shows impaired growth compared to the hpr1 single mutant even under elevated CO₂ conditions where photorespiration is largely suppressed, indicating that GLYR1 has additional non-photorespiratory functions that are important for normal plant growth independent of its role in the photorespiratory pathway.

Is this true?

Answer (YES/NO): NO